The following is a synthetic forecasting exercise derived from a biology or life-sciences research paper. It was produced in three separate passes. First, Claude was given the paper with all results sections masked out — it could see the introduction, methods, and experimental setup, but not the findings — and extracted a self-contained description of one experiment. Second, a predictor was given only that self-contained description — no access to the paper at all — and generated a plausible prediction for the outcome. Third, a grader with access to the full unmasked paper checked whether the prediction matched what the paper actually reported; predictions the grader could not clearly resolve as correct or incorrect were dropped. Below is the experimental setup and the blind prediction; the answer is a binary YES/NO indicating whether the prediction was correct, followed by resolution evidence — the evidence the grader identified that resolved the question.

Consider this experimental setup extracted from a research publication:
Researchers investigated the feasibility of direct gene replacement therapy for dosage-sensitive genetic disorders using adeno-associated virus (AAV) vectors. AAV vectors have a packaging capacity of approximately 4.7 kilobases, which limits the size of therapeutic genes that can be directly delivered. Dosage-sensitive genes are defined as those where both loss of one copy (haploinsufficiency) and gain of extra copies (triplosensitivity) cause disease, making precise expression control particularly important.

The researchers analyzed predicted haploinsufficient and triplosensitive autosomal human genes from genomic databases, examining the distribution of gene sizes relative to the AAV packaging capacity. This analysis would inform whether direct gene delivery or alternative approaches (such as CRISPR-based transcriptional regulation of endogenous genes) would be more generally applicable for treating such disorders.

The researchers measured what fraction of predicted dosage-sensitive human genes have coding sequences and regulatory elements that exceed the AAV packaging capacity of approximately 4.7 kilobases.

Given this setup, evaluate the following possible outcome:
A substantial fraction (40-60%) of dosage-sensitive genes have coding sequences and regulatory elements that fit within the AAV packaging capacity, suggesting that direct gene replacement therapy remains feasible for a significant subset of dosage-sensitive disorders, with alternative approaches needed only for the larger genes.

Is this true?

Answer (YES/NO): NO